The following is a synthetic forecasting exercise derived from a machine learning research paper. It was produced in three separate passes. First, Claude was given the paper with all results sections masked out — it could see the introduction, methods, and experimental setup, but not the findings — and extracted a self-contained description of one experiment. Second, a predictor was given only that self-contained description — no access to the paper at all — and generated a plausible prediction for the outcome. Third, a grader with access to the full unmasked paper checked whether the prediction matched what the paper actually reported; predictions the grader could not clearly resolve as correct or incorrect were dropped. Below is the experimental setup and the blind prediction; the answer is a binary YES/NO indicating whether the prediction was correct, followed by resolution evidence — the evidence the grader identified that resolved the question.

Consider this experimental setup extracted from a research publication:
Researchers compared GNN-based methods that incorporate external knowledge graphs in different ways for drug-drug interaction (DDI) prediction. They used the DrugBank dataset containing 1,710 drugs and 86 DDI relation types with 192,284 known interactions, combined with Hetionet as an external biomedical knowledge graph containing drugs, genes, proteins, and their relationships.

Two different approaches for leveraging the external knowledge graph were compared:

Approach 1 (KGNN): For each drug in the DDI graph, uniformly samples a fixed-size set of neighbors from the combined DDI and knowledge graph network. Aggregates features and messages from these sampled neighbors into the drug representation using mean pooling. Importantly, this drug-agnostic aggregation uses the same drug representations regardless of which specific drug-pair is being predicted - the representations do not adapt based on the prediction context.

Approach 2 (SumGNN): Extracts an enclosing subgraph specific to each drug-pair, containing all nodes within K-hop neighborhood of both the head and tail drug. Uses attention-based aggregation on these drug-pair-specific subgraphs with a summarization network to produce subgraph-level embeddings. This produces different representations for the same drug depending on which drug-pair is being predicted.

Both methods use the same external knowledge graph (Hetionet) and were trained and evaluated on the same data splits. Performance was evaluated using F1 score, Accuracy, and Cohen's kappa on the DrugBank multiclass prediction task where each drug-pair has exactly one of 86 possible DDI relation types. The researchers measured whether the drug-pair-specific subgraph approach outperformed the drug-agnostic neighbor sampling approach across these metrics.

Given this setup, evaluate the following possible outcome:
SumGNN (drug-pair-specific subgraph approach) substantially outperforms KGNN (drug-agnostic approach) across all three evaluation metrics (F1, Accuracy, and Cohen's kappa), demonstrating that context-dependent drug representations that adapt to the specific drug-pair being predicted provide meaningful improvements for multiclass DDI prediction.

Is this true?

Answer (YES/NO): YES